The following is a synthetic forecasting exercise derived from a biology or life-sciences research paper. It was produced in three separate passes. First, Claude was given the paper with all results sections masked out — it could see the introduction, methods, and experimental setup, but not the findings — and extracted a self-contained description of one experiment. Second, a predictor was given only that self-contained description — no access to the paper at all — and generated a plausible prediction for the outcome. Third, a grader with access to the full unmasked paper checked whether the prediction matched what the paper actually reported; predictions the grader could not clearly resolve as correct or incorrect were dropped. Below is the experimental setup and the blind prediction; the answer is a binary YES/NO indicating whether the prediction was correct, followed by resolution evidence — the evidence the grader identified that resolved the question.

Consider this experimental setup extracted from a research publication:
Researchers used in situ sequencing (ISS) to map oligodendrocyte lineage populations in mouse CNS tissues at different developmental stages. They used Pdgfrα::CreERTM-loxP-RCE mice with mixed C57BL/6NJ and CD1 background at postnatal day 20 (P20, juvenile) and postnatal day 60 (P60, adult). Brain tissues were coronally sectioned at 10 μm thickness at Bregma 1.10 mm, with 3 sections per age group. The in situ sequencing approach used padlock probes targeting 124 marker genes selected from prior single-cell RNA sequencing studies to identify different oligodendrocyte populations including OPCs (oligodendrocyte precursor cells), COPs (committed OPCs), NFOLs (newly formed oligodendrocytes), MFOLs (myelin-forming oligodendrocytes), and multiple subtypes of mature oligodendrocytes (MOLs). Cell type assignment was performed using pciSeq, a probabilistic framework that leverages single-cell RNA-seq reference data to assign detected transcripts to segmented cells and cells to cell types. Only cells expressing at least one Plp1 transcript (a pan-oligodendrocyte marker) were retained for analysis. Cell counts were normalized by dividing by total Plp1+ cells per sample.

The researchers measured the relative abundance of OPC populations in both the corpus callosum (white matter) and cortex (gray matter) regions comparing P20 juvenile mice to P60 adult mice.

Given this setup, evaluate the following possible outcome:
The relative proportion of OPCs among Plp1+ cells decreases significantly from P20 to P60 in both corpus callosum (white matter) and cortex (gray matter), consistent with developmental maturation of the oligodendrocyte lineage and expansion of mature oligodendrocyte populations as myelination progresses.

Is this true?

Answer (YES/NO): YES